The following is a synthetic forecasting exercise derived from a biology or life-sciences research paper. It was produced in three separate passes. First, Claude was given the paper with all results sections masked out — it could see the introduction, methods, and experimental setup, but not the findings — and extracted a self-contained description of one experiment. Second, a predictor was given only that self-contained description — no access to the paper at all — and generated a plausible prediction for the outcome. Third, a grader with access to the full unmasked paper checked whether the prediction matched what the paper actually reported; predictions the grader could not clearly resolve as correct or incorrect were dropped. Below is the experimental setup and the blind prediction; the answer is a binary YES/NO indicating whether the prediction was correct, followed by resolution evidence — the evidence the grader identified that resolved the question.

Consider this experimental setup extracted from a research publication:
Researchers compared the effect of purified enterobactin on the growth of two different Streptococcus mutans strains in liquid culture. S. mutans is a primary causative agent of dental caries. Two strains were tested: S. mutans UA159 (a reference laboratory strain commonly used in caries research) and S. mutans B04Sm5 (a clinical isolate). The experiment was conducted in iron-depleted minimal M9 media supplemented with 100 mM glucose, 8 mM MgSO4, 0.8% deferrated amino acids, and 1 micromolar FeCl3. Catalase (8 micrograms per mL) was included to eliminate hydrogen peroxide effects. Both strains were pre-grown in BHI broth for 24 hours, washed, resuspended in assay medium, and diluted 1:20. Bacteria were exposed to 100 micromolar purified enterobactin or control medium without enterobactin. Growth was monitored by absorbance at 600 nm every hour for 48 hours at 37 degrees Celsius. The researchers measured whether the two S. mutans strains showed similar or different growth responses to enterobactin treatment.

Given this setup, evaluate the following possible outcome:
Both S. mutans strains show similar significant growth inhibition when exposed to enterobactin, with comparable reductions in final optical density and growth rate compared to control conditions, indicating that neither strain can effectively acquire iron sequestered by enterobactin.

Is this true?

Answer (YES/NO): YES